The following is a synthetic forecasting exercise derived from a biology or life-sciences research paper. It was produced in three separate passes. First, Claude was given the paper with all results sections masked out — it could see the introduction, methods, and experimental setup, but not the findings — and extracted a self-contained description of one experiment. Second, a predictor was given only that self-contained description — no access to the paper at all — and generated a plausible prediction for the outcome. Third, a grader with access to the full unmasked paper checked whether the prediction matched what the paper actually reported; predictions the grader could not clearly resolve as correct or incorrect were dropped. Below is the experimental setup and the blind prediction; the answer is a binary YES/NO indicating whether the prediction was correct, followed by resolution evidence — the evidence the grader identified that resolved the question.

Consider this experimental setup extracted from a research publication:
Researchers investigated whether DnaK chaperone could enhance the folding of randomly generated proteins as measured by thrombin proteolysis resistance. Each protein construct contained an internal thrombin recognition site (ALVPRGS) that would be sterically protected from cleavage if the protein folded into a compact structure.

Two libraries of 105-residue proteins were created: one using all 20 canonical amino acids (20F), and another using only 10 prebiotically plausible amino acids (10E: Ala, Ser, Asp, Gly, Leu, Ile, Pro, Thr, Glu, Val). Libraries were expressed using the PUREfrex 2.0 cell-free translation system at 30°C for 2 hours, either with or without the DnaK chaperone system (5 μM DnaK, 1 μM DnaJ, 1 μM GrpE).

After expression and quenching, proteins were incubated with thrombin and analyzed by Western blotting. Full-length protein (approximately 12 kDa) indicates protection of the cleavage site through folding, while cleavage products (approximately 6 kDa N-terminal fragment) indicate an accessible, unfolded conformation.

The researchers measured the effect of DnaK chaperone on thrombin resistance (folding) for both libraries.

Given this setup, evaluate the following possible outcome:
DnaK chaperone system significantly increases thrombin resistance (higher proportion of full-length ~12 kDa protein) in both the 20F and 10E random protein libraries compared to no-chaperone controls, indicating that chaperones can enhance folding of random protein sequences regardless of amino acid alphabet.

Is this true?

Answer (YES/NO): NO